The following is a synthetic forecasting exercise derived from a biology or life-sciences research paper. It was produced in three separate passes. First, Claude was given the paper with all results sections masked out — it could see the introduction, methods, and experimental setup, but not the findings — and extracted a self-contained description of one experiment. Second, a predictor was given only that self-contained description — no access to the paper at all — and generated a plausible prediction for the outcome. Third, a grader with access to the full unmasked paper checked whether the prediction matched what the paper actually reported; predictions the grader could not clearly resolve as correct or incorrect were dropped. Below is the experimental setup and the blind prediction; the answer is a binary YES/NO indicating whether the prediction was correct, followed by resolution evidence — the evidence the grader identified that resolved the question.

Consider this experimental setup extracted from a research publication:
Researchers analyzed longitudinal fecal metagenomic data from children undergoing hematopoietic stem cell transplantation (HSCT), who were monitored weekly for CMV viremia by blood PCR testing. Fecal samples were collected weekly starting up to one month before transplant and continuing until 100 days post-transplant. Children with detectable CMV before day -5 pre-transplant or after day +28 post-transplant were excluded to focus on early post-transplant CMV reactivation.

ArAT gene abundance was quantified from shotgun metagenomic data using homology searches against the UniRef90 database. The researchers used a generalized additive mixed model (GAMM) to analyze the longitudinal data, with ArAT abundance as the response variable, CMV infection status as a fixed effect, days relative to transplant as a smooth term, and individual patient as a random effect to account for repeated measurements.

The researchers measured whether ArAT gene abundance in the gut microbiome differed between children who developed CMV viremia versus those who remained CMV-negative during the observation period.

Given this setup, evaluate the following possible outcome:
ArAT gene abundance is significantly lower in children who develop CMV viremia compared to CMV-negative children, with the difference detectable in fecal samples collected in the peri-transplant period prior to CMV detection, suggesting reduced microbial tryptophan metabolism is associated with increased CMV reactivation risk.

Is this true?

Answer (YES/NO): NO